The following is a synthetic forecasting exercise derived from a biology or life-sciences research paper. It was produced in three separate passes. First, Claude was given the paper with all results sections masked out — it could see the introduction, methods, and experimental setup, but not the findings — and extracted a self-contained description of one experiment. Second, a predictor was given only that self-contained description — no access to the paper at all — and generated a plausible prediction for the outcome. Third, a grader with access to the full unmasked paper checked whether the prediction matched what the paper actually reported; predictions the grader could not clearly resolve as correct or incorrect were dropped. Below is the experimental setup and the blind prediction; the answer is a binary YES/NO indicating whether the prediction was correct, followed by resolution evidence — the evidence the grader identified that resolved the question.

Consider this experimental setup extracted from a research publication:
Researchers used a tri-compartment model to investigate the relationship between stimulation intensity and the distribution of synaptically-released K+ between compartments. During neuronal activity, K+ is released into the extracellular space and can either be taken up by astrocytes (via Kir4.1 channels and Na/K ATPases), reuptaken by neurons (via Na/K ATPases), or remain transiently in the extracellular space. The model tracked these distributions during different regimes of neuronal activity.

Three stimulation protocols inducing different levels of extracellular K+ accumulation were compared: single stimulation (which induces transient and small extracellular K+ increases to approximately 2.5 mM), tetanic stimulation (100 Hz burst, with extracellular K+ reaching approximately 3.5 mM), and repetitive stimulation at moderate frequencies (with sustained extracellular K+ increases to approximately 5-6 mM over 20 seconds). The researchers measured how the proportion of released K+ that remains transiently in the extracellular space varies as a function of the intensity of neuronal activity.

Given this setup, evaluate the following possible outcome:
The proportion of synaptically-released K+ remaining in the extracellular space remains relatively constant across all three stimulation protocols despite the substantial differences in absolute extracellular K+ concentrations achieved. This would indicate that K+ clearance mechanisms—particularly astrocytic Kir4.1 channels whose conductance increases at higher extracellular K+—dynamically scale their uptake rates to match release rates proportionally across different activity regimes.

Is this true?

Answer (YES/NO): NO